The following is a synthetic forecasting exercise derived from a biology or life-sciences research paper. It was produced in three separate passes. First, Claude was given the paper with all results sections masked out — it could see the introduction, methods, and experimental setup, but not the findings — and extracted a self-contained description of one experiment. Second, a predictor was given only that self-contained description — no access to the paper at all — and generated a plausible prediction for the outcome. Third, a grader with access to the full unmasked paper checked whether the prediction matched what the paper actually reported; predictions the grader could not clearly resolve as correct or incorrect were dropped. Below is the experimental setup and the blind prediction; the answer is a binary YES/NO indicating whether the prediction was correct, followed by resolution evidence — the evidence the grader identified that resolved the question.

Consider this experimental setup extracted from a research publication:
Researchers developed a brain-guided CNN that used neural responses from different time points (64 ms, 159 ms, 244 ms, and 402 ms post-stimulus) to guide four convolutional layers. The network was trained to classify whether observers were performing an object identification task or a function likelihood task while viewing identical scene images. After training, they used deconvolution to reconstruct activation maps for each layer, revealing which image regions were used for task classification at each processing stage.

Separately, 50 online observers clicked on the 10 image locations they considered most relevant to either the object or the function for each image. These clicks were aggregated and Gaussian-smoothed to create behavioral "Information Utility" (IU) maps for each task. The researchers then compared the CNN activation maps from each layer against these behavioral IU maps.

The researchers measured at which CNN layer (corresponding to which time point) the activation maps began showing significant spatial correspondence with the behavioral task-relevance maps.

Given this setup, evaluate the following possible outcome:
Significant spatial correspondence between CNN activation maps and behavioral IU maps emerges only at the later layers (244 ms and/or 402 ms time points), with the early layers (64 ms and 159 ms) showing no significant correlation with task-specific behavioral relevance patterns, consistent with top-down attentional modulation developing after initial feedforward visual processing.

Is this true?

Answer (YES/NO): YES